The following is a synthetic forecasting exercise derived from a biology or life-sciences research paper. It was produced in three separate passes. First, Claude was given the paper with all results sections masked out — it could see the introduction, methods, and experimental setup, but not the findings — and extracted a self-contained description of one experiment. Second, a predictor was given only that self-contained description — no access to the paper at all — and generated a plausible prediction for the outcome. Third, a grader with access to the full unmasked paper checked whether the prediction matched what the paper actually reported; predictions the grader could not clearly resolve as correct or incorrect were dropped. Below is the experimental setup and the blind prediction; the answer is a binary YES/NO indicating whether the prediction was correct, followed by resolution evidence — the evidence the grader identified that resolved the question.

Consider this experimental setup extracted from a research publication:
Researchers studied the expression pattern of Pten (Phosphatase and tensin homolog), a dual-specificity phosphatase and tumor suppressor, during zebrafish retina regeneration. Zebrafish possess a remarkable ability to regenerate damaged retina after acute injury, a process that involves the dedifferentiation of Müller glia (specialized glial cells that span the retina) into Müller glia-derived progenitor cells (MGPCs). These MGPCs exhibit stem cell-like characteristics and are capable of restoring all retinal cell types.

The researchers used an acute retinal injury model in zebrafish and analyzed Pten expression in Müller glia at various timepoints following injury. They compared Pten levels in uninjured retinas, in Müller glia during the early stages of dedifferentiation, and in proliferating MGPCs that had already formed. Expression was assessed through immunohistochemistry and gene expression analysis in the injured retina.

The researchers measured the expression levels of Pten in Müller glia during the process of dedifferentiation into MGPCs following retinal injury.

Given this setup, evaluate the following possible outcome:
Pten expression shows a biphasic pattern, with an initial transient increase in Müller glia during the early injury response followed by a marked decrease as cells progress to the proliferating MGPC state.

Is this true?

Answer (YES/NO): NO